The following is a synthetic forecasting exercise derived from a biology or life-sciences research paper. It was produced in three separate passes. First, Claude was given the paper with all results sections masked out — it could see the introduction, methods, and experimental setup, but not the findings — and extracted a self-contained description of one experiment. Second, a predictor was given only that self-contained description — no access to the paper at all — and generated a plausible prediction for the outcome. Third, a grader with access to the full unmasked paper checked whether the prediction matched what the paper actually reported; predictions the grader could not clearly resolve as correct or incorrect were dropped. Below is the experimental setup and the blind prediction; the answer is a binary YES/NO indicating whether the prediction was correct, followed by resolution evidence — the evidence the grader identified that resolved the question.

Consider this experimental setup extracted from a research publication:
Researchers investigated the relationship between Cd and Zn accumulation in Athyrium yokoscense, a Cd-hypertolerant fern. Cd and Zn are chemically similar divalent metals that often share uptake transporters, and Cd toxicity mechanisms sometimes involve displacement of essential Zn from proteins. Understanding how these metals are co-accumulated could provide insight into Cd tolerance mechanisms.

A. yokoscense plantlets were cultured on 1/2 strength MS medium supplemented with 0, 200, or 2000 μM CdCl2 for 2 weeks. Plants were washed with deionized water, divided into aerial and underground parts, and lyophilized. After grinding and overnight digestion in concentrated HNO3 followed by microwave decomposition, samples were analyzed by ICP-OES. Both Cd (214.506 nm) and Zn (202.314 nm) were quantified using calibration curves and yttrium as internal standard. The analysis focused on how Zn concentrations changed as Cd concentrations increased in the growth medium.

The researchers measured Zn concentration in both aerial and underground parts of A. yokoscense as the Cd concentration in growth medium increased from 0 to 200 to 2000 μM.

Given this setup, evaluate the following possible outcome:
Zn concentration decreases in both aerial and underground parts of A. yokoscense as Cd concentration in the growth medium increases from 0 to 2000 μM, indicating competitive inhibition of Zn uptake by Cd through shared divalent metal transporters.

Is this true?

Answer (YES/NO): NO